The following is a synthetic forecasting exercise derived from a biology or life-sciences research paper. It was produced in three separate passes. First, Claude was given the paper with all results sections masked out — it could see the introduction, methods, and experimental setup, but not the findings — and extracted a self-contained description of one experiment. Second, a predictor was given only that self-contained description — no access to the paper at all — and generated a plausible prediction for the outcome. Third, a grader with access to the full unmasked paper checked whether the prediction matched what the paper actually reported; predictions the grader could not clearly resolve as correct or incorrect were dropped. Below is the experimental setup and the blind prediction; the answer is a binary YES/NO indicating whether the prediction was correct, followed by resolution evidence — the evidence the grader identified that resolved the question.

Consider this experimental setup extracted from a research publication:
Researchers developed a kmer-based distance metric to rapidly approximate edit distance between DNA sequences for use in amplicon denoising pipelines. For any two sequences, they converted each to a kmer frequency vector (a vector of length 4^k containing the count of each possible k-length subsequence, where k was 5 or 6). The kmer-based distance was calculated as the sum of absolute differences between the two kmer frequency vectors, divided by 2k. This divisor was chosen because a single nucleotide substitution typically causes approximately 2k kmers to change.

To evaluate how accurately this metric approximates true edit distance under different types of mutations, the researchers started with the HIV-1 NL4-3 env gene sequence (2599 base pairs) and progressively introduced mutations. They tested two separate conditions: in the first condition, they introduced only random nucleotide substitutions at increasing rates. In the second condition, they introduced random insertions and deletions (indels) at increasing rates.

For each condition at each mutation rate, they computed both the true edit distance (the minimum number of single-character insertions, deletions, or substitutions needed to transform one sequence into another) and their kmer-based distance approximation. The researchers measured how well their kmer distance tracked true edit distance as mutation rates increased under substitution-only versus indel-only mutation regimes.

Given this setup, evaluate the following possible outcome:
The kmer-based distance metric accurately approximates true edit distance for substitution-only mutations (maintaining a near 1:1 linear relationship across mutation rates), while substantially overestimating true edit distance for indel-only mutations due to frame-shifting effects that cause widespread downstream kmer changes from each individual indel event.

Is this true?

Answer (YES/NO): NO